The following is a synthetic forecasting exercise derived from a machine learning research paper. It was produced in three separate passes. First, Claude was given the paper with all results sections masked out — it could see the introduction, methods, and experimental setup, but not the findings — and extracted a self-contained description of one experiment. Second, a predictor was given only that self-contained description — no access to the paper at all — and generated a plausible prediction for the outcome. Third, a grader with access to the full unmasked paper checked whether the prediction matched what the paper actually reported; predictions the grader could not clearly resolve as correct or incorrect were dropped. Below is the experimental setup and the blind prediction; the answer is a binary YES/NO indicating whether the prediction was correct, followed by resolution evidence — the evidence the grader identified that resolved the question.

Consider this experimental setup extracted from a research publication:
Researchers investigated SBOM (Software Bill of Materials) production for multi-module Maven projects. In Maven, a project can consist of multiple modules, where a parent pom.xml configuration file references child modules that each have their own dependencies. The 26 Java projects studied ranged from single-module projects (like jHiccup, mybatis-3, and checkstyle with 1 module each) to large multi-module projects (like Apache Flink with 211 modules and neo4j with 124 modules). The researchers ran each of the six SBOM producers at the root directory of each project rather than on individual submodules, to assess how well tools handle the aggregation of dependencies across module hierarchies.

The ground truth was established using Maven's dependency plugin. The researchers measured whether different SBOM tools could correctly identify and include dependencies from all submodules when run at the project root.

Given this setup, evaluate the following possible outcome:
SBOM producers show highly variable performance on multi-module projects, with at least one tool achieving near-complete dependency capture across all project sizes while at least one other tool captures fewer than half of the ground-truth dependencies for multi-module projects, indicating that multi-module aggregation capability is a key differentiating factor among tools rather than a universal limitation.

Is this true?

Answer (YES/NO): NO